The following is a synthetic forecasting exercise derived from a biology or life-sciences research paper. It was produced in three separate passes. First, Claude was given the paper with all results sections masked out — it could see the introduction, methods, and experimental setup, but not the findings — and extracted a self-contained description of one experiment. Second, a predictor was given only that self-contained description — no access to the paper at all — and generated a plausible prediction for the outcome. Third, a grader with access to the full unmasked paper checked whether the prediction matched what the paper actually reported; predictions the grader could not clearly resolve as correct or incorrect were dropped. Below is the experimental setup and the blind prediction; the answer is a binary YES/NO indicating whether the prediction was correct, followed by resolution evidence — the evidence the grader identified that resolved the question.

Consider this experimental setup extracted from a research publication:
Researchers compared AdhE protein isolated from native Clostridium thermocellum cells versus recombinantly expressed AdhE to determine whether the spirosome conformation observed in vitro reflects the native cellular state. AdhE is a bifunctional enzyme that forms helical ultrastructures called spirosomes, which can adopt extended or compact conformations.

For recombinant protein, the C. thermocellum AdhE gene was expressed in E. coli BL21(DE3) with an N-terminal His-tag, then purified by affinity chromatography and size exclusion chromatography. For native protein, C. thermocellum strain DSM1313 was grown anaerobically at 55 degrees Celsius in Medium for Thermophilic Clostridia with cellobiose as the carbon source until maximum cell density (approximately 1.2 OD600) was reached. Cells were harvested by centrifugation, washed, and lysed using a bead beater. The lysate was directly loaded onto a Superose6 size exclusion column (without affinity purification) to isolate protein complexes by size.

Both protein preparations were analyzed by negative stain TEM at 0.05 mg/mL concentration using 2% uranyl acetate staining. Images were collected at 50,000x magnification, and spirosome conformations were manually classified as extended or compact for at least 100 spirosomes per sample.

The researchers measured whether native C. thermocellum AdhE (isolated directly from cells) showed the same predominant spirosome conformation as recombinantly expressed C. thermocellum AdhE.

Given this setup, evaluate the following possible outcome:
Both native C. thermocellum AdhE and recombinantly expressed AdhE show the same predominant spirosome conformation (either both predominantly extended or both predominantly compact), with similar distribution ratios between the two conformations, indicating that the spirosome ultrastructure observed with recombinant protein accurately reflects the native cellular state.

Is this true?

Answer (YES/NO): YES